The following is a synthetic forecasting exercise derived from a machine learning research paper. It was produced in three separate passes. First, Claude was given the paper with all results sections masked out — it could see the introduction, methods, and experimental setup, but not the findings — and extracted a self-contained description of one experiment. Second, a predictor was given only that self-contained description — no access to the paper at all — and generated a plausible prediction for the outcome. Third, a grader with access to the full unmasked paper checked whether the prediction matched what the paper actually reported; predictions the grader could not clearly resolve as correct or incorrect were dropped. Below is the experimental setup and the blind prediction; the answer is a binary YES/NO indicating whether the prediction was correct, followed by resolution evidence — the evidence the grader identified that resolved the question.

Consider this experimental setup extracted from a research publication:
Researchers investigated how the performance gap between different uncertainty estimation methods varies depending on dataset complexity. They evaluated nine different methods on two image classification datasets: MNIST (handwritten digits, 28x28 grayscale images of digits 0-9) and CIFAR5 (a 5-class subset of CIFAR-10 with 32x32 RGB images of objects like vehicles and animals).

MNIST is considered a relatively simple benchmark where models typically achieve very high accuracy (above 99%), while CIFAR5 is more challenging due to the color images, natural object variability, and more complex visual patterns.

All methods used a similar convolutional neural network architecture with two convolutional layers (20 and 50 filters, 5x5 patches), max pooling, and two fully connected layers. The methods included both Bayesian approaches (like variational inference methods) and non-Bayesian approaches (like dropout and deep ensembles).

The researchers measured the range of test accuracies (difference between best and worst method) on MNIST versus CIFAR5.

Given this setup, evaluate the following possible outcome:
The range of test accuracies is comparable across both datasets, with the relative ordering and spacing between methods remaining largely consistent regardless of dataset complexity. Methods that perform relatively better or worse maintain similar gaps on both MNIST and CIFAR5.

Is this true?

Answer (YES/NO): NO